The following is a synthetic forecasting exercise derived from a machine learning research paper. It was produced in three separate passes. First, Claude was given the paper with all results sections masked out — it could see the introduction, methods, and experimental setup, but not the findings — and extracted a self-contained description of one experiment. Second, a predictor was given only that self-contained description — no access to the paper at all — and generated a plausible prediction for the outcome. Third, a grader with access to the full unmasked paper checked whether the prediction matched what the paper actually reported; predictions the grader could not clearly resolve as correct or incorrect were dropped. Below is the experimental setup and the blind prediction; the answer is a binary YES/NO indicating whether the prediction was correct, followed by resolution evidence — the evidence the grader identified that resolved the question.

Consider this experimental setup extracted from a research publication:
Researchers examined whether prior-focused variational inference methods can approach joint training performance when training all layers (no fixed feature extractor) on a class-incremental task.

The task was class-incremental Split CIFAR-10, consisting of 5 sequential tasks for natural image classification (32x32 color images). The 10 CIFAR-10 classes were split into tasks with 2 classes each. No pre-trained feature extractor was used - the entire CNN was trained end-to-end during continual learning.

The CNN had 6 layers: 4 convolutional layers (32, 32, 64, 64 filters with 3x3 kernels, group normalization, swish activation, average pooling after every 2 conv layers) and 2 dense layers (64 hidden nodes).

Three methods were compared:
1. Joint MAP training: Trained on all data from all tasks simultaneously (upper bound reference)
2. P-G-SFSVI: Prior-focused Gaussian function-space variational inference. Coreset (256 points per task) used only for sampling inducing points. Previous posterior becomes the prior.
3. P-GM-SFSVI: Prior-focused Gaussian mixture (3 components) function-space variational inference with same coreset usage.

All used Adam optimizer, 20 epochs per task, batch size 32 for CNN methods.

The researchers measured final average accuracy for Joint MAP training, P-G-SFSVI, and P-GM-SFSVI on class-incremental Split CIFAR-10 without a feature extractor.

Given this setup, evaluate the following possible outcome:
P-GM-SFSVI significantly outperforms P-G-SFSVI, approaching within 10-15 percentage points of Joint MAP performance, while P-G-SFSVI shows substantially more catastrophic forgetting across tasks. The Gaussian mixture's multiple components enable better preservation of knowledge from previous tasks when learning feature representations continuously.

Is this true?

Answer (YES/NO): NO